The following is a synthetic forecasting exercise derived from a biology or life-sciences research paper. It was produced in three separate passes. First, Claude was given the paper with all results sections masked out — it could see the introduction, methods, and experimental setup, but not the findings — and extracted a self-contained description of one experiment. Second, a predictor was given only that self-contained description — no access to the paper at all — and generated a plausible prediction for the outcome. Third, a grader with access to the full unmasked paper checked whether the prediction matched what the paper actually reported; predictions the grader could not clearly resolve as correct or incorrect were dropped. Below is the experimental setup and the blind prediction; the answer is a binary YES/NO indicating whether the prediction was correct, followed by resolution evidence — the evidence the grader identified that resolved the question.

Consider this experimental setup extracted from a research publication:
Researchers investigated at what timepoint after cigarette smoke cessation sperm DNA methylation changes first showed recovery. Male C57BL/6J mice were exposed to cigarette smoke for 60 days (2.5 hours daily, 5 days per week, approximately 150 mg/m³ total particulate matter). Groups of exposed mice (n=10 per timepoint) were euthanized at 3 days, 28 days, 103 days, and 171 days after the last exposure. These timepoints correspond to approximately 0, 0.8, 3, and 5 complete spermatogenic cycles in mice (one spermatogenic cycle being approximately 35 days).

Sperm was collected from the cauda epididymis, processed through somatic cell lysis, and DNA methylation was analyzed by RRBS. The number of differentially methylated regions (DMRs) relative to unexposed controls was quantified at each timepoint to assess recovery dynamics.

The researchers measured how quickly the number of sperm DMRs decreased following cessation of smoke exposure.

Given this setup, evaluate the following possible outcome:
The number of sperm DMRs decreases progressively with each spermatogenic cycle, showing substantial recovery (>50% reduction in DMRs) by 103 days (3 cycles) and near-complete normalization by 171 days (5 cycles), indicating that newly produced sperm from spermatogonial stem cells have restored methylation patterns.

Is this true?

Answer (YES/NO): NO